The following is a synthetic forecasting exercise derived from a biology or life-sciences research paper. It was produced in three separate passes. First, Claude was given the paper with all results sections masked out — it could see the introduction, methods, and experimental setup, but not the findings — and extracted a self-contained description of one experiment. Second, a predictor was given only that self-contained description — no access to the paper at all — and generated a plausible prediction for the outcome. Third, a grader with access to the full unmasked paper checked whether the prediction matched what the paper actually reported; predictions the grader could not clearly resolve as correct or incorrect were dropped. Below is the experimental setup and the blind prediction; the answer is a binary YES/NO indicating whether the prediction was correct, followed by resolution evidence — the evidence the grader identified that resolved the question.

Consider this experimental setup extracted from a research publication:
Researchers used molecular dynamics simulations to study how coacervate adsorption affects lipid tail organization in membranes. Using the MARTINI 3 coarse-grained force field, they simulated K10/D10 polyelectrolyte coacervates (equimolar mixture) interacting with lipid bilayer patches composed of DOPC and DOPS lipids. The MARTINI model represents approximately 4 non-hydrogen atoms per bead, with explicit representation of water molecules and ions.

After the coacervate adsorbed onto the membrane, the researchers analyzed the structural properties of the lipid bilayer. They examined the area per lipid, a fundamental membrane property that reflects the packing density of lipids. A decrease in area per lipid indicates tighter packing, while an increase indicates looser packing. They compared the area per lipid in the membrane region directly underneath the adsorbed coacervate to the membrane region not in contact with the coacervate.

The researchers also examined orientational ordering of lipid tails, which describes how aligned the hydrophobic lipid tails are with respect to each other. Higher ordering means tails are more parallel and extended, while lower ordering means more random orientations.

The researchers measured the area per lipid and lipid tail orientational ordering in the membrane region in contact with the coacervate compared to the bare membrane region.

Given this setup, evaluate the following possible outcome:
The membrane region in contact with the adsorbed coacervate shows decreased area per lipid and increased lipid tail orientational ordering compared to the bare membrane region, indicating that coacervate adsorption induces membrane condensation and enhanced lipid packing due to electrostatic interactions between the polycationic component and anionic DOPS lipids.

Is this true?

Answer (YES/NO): NO